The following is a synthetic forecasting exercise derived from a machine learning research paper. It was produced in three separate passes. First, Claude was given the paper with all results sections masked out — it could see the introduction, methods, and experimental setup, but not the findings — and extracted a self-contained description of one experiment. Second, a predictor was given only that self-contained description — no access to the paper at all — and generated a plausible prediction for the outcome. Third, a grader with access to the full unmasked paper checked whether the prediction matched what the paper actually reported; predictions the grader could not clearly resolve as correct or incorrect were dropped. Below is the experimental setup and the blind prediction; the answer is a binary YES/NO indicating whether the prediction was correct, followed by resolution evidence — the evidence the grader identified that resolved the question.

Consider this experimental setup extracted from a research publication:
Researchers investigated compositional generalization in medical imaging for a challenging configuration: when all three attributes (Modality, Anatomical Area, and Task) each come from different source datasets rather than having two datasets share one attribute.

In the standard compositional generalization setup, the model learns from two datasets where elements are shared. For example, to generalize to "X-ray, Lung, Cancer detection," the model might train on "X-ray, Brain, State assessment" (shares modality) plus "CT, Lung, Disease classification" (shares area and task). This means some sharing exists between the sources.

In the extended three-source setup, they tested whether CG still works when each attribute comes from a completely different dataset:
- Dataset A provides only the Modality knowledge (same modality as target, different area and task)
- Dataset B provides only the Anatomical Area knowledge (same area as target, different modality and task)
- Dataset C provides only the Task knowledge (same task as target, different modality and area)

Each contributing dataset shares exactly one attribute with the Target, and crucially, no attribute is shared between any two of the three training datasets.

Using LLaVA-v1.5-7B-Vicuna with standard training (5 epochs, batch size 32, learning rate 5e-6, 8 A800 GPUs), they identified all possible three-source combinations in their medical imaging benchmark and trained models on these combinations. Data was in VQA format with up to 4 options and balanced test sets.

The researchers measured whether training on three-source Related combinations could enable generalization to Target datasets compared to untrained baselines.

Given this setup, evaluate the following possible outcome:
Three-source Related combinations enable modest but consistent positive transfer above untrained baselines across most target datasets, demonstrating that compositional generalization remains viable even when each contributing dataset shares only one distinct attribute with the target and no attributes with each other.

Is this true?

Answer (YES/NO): YES